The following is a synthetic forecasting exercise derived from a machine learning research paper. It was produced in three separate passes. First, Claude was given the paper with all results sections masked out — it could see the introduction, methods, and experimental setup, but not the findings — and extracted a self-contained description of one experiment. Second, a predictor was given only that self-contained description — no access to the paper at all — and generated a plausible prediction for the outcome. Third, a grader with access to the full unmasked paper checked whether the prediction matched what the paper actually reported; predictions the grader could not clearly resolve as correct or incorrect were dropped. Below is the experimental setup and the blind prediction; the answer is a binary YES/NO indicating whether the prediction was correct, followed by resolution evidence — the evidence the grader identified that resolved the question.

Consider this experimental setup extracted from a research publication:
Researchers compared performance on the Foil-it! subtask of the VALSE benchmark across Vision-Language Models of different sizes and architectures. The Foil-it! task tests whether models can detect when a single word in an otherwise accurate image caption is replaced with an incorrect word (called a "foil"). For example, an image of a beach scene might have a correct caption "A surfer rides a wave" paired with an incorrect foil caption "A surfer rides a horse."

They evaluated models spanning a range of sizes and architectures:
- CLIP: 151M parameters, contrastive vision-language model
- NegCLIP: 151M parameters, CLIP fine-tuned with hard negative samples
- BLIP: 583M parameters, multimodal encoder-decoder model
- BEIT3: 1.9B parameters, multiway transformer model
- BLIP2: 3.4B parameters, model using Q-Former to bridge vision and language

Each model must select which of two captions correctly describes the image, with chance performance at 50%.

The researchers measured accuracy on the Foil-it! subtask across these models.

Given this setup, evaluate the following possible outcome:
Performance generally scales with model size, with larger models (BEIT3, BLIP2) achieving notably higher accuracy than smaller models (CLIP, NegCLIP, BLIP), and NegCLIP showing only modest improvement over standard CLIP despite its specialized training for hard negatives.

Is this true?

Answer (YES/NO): NO